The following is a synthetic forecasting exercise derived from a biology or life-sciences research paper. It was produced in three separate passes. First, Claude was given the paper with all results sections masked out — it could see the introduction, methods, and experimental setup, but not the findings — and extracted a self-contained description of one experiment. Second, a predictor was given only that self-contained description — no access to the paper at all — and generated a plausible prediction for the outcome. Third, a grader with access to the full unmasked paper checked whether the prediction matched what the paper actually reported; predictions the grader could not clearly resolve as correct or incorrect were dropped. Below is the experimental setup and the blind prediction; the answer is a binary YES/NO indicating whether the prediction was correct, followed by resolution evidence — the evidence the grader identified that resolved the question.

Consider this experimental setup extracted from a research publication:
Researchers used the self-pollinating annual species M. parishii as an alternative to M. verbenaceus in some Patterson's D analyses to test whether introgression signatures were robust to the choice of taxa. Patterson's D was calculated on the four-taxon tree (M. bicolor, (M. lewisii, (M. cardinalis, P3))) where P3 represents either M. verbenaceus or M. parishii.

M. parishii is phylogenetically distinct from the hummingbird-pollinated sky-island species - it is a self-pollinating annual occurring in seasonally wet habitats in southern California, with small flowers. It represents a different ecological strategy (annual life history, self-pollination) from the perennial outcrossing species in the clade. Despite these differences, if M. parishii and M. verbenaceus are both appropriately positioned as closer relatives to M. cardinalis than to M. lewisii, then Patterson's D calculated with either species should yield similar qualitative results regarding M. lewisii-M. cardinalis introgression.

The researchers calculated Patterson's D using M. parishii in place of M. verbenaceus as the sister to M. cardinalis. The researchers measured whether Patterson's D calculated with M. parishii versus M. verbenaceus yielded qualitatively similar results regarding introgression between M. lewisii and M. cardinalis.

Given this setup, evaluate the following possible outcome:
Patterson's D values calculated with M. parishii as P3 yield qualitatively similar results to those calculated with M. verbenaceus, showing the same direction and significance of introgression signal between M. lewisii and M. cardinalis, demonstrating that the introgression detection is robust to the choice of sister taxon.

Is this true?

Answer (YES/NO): YES